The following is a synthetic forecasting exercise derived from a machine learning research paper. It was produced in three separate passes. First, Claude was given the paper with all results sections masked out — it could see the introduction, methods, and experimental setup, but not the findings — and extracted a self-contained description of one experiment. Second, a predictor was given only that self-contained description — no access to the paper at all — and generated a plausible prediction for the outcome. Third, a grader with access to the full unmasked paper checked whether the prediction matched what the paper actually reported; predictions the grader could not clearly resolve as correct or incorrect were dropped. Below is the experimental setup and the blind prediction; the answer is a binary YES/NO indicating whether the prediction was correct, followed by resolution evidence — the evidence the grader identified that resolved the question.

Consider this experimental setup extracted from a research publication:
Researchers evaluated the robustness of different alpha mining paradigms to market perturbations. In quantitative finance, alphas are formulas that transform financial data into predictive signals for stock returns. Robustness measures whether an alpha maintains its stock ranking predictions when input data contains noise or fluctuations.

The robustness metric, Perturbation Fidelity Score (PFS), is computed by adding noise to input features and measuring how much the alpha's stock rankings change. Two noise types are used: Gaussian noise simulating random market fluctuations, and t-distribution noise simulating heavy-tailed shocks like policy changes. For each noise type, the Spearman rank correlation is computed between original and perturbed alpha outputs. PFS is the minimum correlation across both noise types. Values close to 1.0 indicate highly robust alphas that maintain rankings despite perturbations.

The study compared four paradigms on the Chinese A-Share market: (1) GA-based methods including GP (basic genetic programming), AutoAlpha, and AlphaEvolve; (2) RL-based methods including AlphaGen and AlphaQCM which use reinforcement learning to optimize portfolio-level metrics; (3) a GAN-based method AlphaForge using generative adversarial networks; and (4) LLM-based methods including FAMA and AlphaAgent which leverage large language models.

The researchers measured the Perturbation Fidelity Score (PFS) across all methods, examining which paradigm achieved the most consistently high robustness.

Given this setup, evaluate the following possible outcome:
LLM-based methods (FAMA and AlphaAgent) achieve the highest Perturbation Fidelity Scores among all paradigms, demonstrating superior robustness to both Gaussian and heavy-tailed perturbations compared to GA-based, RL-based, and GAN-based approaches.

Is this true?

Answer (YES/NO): NO